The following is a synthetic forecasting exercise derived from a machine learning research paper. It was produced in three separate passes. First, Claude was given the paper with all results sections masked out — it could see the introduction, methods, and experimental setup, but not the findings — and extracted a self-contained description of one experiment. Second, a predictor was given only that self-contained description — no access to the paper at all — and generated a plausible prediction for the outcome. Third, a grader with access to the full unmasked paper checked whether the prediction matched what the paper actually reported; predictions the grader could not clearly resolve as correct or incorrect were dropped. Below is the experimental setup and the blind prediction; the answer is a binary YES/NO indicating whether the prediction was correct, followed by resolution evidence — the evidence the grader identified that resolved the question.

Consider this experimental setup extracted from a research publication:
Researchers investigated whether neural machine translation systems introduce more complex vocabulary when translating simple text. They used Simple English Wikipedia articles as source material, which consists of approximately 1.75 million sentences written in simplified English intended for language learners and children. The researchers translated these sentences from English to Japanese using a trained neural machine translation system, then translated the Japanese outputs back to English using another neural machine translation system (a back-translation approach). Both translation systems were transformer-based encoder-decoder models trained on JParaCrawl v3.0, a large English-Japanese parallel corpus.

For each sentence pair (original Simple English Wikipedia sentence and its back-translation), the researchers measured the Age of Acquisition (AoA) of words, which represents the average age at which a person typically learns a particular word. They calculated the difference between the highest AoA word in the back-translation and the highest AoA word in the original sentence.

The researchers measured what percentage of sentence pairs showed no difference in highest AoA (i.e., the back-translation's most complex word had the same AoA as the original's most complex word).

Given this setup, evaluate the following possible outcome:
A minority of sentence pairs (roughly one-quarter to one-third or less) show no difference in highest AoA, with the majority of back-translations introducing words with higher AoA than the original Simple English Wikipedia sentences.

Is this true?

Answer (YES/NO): NO